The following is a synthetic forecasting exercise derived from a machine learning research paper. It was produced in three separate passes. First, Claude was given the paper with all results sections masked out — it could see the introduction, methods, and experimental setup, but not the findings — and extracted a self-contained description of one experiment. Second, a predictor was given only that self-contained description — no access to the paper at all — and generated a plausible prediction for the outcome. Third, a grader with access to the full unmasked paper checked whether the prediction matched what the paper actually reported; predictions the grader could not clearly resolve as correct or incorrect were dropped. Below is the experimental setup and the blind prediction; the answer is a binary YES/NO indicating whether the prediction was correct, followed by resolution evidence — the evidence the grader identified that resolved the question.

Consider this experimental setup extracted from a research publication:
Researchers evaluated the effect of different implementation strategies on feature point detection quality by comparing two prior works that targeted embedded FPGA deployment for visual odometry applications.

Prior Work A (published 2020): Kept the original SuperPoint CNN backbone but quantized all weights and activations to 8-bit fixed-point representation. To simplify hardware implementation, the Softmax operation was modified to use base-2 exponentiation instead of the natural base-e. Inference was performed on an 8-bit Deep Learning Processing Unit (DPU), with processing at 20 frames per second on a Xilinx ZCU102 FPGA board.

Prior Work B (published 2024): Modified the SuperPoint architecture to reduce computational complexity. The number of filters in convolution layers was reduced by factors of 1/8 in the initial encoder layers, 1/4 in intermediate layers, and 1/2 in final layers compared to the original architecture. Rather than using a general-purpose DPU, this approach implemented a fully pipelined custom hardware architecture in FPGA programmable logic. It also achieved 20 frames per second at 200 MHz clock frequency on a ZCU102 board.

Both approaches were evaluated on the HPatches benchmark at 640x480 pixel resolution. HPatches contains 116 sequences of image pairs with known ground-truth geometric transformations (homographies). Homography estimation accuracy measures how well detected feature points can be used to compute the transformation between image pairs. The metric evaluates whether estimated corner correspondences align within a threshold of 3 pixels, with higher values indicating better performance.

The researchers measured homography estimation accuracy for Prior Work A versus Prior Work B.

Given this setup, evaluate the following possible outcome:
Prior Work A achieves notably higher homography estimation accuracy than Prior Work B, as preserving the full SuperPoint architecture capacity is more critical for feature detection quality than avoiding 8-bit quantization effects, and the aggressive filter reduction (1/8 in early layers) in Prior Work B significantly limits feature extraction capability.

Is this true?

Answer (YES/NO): NO